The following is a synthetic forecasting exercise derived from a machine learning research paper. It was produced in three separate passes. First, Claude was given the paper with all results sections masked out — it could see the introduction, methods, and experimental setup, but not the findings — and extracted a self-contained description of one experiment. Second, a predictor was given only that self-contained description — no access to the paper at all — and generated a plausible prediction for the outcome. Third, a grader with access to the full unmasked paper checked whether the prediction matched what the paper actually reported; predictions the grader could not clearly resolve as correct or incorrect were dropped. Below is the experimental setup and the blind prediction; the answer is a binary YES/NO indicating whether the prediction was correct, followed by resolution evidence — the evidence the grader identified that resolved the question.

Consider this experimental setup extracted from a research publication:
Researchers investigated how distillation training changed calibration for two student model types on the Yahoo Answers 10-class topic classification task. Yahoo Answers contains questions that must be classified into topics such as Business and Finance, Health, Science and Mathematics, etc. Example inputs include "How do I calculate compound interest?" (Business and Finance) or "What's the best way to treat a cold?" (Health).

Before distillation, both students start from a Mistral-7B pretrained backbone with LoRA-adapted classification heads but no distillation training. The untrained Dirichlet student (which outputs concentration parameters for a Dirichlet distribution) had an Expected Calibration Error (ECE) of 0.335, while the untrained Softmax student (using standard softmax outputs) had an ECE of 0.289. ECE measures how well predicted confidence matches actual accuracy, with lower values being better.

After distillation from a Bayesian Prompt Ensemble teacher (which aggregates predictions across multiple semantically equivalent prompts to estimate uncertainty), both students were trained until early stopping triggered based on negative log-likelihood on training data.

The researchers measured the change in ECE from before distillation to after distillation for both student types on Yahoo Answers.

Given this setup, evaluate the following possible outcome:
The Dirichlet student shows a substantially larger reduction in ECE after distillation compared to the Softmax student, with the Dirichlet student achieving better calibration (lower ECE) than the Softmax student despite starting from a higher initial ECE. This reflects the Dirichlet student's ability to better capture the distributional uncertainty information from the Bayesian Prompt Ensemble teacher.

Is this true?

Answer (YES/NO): YES